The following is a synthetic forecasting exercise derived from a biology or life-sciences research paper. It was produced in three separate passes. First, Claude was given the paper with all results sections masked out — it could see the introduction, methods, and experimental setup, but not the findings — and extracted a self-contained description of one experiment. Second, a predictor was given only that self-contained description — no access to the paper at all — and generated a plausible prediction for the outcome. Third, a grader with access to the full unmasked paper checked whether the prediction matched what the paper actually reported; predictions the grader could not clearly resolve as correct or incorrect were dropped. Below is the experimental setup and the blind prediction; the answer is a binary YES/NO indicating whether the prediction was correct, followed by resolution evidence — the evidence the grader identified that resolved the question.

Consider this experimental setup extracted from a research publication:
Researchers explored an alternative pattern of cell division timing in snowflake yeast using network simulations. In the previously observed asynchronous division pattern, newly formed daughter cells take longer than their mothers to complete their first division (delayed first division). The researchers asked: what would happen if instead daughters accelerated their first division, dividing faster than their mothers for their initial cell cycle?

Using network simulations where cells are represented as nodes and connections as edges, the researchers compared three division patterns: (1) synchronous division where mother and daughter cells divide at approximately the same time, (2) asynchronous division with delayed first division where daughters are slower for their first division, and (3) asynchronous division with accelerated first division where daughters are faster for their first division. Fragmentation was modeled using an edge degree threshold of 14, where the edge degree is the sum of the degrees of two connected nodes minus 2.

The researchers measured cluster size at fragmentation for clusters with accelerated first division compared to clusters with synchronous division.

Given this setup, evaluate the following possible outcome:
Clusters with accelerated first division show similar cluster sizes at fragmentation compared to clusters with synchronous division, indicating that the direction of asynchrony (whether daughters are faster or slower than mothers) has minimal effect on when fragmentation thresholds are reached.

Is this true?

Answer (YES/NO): NO